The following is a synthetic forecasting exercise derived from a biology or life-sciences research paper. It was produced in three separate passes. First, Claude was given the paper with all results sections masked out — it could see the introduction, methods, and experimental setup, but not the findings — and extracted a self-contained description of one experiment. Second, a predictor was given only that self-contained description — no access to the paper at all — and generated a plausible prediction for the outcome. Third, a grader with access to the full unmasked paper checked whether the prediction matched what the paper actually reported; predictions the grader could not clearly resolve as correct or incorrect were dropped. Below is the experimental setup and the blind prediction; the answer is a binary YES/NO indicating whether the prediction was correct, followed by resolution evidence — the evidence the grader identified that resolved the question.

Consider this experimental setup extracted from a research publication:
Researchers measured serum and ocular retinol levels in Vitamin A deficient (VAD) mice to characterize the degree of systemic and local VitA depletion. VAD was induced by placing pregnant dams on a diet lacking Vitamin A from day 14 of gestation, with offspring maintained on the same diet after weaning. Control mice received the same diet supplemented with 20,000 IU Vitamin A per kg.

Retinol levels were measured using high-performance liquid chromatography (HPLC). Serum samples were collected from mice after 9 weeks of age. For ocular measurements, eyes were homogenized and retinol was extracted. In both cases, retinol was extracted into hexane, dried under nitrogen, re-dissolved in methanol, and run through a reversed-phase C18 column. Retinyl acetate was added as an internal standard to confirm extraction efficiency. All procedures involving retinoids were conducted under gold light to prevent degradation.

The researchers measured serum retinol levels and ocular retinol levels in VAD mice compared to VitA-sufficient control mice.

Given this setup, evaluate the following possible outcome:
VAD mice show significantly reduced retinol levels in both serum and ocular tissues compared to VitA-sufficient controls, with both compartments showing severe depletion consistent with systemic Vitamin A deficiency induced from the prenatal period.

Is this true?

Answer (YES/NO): YES